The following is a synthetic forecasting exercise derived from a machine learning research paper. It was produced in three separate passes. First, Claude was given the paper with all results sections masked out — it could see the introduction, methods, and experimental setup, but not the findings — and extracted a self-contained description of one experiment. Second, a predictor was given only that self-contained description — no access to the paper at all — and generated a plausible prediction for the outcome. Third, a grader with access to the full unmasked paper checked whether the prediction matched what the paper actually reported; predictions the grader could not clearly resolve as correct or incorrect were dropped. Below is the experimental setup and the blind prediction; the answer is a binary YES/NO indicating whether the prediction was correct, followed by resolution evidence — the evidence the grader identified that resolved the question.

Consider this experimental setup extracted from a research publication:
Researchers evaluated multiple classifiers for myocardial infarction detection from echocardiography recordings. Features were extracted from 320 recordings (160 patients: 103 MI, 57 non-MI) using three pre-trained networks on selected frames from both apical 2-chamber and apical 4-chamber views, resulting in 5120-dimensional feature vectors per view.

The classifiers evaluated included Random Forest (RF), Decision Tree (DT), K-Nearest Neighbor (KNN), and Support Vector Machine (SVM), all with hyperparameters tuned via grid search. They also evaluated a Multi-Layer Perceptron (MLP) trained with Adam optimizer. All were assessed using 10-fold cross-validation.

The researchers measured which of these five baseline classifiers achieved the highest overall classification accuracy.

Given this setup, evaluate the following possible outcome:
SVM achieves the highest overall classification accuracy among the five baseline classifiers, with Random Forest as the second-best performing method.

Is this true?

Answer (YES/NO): NO